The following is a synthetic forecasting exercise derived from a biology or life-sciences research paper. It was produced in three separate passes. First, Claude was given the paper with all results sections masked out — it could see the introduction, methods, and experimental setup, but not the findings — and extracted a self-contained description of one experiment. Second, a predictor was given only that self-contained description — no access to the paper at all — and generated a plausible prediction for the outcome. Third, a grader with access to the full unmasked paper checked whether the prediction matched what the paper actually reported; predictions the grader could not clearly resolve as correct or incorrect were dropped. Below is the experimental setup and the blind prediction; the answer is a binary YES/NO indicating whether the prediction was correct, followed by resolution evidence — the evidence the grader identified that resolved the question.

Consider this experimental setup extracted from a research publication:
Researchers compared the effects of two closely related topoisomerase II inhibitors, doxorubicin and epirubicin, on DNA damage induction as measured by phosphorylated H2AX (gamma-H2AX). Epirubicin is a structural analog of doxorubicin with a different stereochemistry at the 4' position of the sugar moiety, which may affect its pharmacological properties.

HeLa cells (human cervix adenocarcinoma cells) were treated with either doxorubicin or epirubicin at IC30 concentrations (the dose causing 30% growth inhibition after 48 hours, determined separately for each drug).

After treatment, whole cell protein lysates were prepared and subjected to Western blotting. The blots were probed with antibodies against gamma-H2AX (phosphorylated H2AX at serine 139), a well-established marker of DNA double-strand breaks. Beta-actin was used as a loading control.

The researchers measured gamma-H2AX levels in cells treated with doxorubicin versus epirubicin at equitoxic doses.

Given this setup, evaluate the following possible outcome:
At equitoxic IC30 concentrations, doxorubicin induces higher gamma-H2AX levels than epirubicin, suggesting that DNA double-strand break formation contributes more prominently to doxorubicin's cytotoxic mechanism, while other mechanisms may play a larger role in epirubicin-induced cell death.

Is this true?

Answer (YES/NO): NO